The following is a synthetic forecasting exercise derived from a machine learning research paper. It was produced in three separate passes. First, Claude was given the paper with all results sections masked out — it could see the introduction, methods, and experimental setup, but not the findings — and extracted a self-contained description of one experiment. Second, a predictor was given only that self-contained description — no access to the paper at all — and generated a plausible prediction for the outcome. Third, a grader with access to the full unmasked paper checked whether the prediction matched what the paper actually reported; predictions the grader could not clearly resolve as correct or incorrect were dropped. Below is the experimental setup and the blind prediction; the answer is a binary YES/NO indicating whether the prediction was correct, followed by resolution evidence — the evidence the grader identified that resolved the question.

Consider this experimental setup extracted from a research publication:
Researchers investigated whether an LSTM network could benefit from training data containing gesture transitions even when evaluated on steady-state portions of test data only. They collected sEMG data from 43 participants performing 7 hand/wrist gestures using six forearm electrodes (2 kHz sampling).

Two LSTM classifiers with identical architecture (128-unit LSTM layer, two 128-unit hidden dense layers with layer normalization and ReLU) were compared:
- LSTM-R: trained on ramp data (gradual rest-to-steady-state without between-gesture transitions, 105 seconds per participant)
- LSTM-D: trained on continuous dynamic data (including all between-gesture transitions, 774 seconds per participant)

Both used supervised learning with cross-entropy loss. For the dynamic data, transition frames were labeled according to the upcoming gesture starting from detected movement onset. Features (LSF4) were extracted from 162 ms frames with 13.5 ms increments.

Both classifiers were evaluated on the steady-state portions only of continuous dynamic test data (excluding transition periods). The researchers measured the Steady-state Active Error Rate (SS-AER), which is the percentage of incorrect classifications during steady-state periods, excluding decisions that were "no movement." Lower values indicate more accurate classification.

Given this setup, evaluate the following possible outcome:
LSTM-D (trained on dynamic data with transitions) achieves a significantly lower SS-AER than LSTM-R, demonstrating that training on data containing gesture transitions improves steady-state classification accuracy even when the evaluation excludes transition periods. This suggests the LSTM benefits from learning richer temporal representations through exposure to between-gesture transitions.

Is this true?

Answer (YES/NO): YES